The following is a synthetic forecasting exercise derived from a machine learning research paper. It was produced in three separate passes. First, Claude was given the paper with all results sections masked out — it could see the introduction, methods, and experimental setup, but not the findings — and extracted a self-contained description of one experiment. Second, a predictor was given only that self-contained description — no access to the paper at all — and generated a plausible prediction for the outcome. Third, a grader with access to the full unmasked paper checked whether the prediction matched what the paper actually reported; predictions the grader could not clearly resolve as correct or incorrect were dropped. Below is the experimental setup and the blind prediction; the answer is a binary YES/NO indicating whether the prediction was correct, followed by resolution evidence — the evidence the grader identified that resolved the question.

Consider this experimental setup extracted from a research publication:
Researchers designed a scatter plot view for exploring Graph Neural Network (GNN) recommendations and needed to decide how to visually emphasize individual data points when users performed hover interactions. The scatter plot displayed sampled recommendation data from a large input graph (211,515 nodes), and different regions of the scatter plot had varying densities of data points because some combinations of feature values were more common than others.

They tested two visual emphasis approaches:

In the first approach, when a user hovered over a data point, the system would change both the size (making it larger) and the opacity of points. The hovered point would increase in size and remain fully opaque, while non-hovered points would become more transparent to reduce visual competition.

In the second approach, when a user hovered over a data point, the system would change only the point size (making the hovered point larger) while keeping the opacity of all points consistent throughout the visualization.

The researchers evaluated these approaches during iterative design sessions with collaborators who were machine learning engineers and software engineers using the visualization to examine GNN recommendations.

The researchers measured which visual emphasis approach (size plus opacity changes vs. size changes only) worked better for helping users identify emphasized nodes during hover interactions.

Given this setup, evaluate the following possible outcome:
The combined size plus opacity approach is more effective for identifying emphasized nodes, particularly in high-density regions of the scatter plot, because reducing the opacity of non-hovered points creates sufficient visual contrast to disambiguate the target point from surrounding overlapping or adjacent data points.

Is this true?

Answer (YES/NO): NO